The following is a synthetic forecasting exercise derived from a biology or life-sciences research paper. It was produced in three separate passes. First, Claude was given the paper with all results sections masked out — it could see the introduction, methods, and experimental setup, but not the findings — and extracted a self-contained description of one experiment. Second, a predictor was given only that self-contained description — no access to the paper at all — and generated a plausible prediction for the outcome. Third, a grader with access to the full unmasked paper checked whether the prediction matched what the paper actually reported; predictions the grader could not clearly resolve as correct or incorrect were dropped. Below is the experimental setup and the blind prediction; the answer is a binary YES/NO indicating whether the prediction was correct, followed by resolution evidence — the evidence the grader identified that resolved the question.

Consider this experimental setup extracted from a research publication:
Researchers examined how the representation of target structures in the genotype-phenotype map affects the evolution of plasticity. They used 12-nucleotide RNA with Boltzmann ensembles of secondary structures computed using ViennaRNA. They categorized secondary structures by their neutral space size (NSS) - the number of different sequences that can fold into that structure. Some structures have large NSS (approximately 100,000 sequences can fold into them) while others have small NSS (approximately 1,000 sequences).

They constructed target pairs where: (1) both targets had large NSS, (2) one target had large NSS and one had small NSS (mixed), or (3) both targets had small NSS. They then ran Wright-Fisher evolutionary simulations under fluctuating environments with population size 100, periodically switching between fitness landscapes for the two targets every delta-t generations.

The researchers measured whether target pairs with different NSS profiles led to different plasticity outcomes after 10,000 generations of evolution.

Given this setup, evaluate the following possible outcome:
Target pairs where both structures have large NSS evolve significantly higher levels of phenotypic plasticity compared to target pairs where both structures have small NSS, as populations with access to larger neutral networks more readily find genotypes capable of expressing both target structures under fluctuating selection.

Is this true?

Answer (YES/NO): YES